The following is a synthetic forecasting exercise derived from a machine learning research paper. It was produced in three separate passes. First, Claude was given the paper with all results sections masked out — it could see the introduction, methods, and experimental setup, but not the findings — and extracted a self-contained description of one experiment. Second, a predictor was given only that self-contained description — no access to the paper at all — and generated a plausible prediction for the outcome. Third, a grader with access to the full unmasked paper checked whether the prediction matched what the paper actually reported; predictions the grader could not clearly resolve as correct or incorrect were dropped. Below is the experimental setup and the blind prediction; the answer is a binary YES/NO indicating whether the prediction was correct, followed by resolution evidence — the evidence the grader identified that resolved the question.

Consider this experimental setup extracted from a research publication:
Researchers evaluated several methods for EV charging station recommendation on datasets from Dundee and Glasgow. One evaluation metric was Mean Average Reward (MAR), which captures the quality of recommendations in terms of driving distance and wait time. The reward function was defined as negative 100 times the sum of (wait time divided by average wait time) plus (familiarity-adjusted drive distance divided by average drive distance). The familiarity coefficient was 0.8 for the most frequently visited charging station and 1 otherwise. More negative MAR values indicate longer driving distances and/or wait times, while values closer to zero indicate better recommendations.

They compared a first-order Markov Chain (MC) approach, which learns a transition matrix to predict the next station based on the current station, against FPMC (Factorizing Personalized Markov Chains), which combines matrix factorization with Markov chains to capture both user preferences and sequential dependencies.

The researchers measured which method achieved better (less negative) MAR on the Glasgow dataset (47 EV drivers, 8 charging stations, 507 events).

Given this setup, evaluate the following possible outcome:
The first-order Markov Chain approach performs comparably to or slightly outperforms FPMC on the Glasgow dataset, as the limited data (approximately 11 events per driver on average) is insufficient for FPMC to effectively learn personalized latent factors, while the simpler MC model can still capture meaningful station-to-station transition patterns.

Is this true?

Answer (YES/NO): NO